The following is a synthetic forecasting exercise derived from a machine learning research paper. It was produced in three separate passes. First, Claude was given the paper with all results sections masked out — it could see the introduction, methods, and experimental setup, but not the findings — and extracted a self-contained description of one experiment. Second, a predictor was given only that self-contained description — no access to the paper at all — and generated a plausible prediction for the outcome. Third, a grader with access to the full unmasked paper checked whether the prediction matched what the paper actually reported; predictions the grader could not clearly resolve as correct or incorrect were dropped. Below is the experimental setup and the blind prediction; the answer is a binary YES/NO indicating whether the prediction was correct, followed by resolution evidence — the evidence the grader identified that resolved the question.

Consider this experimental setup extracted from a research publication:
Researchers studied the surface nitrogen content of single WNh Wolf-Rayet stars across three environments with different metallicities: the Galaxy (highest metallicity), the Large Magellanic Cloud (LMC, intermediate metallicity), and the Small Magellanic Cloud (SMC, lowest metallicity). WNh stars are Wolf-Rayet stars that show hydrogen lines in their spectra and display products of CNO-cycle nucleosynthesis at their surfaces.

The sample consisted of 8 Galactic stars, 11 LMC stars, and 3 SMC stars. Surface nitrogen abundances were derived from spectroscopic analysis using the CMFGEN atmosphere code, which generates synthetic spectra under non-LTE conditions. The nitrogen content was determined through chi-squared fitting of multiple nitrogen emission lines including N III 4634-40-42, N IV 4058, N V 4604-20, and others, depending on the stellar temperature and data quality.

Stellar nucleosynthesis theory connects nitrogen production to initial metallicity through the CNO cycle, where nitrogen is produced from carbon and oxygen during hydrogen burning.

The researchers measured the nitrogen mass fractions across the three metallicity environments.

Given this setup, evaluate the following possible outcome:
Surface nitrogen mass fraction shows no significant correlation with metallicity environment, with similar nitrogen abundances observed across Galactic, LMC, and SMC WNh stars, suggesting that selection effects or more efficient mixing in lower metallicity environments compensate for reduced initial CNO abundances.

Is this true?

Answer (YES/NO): NO